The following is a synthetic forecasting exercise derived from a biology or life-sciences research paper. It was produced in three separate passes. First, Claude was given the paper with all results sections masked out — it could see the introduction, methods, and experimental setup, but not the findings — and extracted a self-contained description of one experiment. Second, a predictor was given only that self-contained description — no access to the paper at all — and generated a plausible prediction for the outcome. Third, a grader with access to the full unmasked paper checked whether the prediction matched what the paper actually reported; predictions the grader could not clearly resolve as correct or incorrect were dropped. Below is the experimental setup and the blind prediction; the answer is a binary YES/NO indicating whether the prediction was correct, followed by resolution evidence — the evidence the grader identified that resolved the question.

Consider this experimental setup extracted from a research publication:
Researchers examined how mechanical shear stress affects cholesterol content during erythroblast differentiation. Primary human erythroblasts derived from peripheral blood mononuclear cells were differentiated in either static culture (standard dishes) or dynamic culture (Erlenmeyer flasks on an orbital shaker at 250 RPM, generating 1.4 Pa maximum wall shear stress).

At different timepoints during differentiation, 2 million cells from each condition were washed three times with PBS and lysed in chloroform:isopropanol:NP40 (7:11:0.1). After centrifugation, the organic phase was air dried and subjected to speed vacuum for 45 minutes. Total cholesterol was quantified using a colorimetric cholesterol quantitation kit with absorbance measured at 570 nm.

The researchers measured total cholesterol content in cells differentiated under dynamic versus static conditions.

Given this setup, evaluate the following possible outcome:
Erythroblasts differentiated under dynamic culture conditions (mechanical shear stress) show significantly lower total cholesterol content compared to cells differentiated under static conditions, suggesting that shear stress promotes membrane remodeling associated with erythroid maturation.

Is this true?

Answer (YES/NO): NO